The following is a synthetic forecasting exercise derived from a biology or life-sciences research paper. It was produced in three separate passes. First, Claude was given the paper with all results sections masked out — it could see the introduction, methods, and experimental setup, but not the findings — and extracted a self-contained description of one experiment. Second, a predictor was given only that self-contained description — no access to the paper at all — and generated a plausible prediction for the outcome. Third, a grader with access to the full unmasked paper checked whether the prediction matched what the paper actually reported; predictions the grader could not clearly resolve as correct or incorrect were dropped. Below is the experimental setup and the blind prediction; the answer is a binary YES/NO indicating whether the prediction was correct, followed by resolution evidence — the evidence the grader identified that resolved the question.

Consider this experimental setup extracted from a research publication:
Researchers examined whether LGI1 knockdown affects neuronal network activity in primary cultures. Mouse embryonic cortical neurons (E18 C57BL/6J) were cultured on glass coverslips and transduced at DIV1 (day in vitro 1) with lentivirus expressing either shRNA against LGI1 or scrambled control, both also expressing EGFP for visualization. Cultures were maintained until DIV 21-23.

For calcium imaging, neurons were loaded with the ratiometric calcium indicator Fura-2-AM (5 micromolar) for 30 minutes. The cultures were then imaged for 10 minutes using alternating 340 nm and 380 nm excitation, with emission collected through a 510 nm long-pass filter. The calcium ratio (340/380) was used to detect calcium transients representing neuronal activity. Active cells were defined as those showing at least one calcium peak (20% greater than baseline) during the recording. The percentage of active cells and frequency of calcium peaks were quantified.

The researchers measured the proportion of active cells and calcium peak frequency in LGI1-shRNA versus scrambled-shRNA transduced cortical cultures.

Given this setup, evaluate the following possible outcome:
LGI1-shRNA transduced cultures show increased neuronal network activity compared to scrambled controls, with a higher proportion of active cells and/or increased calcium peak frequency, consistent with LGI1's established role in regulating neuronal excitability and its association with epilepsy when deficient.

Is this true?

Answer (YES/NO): YES